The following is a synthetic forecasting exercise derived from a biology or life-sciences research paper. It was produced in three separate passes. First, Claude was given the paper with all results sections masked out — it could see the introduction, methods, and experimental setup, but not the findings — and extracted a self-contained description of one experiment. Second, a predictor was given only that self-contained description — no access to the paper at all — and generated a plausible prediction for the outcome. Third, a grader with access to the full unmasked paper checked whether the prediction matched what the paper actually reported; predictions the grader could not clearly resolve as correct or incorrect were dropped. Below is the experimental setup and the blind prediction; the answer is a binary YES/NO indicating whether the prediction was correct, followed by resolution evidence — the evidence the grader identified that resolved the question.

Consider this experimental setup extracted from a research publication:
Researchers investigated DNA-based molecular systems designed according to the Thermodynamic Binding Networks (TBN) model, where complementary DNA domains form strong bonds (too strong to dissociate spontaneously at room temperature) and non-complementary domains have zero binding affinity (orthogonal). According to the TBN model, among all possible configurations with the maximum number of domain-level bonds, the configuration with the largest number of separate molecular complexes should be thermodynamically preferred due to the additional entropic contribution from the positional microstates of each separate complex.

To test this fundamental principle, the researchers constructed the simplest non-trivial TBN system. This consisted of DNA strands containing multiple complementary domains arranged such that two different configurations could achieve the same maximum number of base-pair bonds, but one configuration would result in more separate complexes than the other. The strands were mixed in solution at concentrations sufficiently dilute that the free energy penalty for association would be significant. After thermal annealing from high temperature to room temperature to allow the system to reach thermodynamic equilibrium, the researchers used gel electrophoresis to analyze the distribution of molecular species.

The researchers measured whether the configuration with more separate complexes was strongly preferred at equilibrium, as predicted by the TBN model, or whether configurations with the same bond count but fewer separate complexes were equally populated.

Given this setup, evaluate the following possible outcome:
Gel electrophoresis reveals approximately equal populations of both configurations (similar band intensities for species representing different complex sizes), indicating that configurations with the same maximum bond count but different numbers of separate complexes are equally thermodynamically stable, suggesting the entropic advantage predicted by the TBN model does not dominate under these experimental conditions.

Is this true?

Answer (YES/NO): NO